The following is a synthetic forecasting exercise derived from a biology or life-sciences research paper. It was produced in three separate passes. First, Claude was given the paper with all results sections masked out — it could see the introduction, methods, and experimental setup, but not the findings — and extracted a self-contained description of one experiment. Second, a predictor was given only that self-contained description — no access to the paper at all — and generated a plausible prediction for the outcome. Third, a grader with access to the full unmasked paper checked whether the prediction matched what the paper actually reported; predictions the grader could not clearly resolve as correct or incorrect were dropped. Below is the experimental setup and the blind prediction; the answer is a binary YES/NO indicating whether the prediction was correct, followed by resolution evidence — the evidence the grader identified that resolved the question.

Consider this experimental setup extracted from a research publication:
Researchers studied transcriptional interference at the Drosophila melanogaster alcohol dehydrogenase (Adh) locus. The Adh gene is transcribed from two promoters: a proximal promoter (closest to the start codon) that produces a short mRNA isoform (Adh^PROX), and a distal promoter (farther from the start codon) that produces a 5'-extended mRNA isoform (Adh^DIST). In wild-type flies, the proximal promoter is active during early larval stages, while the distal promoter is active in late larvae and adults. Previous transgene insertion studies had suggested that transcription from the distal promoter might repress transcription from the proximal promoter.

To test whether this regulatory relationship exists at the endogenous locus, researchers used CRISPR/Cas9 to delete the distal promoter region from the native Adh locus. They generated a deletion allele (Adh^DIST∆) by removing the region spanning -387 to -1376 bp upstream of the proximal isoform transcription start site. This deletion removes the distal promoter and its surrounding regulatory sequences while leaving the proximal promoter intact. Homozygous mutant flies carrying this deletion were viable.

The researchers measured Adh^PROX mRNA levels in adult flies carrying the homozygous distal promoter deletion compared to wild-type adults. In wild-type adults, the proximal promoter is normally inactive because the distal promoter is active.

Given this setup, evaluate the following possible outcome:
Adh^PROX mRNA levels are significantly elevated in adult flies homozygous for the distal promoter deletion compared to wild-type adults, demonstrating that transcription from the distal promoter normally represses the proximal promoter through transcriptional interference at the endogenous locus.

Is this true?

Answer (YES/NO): YES